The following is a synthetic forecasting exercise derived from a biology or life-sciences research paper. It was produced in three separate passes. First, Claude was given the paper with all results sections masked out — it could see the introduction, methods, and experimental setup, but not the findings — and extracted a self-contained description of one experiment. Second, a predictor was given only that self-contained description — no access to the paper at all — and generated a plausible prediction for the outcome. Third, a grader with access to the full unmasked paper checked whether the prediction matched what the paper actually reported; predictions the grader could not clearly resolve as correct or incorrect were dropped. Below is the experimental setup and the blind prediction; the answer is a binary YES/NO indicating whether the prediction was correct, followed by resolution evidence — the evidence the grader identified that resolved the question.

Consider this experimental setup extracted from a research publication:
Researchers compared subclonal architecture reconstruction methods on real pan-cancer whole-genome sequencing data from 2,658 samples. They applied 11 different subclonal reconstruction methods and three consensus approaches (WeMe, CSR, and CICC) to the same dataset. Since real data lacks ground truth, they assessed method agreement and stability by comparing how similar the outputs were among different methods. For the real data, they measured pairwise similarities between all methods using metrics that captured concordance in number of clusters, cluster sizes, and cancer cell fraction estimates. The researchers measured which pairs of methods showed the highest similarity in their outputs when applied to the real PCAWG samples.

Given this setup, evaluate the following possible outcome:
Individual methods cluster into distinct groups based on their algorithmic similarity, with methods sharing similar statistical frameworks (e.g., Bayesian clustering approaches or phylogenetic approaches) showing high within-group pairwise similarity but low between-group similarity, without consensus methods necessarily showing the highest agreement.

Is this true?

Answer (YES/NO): NO